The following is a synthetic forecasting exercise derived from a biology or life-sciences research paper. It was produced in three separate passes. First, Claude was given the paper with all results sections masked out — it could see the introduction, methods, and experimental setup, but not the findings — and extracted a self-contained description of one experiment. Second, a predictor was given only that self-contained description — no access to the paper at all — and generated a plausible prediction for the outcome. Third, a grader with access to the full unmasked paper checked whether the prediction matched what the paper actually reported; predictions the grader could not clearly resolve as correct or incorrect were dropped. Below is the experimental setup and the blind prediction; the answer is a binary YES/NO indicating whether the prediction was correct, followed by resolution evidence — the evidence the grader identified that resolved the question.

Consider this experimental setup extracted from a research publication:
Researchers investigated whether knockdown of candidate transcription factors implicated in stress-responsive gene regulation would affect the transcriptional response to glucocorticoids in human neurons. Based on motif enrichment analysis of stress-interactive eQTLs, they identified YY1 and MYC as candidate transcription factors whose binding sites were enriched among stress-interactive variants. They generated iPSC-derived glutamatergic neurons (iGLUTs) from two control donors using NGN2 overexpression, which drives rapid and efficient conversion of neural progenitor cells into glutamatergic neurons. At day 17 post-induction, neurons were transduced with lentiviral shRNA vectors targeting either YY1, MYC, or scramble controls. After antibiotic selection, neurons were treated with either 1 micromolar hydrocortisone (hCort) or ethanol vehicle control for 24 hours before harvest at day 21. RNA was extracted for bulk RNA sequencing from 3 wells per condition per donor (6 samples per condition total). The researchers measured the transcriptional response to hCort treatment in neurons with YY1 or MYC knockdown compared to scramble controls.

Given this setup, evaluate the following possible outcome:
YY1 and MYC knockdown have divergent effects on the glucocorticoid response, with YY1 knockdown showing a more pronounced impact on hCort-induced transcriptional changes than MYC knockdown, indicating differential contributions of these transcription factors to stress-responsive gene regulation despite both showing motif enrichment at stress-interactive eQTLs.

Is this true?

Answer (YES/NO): NO